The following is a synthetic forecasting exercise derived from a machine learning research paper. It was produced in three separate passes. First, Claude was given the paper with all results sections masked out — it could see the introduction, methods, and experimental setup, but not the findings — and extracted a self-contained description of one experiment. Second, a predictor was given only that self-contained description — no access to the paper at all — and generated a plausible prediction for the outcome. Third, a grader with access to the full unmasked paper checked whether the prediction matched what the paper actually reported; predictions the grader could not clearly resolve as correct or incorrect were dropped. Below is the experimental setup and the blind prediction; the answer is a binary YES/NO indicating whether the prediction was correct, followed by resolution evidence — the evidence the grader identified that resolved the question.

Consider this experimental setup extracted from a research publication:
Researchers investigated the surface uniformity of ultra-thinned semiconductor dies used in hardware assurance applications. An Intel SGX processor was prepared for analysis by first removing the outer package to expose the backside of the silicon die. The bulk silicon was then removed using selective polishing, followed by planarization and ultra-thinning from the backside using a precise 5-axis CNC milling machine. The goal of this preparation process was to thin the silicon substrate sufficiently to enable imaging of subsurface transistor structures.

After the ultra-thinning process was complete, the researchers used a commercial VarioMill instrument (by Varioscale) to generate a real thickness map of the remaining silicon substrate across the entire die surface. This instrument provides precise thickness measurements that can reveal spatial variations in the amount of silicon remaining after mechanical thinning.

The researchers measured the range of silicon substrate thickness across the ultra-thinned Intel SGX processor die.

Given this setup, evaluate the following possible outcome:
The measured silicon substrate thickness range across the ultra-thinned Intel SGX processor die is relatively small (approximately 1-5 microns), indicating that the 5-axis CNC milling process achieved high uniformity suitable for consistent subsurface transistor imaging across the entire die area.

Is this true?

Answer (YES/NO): NO